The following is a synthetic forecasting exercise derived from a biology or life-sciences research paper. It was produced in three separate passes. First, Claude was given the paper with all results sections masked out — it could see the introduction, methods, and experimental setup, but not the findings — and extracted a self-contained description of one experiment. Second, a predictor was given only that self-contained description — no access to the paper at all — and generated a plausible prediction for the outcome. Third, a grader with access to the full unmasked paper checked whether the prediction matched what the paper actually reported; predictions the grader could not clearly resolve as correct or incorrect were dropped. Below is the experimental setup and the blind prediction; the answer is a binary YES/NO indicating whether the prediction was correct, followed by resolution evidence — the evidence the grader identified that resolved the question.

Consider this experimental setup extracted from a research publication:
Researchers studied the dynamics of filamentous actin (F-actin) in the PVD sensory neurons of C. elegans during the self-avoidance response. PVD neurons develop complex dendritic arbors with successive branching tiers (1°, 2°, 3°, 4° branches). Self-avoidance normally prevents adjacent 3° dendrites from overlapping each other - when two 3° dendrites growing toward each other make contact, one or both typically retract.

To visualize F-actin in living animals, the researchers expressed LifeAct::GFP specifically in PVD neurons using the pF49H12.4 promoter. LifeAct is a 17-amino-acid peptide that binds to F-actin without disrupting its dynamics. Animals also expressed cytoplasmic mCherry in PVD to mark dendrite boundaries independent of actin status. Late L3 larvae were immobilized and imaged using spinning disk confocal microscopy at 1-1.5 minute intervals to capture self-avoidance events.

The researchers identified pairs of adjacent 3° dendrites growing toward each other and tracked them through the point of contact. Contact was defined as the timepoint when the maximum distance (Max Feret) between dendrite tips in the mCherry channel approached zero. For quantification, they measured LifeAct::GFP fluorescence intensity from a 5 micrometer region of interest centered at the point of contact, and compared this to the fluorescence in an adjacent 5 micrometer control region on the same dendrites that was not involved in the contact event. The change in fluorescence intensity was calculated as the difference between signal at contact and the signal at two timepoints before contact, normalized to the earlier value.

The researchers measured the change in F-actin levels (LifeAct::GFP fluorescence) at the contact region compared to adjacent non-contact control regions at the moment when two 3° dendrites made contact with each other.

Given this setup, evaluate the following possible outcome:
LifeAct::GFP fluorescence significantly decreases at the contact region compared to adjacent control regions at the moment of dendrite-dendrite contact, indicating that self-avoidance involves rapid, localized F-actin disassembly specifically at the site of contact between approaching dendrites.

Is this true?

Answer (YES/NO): NO